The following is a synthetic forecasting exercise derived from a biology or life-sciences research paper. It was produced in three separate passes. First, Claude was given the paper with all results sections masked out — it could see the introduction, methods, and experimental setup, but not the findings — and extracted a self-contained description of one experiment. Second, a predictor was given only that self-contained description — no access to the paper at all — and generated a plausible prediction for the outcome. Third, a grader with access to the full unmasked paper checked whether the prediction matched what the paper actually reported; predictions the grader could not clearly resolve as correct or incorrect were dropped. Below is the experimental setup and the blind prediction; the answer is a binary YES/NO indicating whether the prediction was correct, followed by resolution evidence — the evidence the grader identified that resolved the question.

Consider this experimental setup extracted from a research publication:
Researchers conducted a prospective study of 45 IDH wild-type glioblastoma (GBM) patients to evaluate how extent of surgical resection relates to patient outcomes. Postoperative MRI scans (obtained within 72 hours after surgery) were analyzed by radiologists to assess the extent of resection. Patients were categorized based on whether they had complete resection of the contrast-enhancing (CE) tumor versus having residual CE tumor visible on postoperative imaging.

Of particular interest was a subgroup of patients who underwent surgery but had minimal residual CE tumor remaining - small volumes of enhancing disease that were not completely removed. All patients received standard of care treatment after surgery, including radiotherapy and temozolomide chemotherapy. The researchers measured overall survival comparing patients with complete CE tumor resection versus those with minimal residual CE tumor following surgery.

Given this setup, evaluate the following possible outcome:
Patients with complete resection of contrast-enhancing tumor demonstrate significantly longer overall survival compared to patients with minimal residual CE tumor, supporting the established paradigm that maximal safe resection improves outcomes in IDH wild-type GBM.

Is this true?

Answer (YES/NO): YES